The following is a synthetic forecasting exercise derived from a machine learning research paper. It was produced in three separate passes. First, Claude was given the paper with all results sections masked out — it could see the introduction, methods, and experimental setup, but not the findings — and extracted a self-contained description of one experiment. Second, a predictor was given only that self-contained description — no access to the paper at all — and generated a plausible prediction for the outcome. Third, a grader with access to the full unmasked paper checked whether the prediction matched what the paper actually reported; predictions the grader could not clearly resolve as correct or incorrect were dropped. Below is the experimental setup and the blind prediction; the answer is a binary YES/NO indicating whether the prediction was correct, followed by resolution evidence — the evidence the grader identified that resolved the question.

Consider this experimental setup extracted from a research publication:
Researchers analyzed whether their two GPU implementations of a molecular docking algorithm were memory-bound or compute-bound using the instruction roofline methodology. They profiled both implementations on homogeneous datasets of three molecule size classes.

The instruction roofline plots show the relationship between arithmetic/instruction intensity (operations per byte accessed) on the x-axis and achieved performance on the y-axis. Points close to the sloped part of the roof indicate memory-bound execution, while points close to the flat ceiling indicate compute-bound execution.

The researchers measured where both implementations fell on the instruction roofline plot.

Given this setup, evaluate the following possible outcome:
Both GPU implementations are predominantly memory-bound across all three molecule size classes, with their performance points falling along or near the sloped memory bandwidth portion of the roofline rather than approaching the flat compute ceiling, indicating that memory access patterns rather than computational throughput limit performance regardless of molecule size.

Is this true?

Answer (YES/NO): NO